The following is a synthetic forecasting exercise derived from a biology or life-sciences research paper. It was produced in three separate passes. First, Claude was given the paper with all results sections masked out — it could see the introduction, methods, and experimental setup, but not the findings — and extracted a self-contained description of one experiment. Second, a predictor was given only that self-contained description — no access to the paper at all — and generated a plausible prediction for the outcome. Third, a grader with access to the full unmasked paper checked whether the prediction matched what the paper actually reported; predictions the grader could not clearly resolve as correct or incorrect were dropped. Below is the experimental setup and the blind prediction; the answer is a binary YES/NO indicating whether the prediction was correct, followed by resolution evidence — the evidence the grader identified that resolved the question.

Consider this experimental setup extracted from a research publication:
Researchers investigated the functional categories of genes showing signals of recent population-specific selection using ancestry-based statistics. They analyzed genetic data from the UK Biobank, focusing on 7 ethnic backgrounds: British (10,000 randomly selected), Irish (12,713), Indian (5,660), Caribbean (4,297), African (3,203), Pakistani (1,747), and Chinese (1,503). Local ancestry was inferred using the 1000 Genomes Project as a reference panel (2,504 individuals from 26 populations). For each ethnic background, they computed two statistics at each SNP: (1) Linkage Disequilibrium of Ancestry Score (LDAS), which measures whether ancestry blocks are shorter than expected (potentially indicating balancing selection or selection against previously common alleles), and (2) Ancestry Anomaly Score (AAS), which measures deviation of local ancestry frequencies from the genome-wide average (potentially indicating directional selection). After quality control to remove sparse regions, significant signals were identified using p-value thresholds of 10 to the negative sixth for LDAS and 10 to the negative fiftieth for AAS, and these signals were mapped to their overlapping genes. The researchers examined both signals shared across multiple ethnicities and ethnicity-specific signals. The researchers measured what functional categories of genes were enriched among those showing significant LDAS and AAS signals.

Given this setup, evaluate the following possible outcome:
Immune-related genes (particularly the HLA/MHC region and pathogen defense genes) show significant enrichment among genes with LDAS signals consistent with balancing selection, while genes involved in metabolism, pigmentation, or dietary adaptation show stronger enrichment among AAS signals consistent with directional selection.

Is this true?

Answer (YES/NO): NO